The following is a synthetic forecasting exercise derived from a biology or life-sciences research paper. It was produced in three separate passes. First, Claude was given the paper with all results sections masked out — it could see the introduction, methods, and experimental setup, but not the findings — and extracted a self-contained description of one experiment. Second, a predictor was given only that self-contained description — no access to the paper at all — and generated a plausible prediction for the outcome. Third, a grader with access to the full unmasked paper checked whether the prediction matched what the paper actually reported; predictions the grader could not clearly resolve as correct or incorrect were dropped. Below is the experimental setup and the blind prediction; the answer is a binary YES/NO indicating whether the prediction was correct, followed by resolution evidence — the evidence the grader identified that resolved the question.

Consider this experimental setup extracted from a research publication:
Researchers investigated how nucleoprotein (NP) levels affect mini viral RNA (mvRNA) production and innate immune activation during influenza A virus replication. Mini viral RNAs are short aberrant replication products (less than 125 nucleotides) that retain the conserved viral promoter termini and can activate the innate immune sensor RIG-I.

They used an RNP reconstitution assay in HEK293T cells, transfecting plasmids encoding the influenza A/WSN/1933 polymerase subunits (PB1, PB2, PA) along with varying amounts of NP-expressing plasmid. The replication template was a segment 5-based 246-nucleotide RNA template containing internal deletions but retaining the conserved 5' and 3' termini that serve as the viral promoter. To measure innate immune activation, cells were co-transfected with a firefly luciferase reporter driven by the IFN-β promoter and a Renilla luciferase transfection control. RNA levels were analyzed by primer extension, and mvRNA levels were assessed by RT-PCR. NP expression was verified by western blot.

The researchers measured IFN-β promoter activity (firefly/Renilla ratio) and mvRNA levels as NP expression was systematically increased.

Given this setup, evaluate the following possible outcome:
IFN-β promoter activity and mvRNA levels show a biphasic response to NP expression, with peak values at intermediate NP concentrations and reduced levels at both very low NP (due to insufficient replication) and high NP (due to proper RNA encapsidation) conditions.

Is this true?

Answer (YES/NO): NO